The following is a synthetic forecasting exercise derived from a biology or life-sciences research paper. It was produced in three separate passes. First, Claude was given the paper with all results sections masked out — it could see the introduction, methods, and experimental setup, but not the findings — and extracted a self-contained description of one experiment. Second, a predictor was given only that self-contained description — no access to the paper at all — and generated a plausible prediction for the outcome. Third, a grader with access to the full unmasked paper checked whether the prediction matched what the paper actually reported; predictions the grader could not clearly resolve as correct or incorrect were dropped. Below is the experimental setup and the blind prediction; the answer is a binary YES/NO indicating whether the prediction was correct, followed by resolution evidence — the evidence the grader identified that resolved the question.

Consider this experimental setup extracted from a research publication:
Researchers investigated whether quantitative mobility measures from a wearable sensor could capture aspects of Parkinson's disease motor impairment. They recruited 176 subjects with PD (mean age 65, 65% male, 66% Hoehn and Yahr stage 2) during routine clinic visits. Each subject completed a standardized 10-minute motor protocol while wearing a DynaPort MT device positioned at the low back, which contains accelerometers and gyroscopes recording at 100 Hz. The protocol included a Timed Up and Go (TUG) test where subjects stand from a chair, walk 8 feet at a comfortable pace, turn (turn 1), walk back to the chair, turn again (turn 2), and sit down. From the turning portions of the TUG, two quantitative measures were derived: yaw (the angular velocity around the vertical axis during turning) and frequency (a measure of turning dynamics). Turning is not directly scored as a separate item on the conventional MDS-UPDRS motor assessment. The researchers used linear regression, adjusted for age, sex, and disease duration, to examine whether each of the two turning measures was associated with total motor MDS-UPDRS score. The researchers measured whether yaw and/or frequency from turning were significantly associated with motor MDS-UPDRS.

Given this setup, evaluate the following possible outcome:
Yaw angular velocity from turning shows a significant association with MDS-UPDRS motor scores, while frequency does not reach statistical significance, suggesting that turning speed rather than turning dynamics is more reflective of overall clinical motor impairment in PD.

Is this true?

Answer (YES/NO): YES